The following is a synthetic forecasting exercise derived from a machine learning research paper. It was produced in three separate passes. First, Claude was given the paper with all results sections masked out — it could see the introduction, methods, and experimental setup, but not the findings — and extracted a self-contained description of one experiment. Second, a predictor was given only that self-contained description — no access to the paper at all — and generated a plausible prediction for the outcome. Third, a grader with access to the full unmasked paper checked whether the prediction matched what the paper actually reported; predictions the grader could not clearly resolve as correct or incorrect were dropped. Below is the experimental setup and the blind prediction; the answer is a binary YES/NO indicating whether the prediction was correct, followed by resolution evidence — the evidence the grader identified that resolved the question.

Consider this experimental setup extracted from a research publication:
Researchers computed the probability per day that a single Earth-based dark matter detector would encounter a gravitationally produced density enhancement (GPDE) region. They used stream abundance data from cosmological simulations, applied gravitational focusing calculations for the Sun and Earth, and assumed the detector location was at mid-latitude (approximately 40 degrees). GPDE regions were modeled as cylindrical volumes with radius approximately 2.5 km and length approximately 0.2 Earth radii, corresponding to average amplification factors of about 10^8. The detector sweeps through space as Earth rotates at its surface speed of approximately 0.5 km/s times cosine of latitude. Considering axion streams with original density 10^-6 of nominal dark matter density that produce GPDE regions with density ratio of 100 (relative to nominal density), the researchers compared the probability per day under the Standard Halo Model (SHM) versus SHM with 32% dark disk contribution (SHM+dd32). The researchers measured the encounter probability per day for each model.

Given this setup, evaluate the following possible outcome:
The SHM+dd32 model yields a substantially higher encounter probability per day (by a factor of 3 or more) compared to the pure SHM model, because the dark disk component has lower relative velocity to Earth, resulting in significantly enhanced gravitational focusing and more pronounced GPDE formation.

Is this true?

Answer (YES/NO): YES